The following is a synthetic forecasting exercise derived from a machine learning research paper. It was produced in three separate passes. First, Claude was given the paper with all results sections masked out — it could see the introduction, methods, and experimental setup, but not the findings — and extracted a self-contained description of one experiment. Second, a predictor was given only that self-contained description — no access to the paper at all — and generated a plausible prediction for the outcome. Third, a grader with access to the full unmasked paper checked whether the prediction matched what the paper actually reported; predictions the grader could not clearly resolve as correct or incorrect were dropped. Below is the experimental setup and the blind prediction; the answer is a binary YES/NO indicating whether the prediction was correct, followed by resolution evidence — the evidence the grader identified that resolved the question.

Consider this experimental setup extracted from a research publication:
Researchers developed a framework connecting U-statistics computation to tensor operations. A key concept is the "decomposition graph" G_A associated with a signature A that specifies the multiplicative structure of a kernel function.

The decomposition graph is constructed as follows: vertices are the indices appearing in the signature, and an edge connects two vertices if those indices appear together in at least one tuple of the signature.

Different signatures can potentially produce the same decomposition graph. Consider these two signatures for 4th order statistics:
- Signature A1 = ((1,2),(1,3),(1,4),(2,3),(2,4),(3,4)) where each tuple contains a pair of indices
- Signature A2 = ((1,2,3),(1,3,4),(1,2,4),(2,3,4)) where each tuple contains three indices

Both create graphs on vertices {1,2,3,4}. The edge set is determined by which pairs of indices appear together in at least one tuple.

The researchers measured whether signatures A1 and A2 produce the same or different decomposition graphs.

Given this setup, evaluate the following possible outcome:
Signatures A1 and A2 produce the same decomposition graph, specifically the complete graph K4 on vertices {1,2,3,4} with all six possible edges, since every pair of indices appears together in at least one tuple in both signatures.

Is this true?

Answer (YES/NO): YES